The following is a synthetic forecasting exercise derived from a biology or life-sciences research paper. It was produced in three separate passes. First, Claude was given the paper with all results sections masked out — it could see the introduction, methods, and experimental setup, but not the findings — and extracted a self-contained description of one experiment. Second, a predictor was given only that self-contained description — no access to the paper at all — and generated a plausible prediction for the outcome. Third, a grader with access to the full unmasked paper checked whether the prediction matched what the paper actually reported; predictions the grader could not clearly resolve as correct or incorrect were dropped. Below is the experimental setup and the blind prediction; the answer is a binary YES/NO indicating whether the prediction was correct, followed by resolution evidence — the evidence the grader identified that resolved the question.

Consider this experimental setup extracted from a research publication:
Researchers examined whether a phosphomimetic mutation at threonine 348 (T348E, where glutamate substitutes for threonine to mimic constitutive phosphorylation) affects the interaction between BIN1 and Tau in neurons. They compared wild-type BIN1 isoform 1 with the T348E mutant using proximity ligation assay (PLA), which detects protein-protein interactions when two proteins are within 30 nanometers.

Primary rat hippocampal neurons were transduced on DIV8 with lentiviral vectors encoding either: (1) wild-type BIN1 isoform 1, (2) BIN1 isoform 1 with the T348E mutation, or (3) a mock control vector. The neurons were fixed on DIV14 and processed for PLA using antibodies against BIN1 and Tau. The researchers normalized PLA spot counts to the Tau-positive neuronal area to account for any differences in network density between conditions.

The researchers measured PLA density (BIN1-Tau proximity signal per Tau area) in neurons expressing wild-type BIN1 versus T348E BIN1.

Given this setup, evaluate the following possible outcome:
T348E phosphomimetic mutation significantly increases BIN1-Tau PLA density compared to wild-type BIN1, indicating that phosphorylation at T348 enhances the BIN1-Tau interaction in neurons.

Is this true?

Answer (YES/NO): YES